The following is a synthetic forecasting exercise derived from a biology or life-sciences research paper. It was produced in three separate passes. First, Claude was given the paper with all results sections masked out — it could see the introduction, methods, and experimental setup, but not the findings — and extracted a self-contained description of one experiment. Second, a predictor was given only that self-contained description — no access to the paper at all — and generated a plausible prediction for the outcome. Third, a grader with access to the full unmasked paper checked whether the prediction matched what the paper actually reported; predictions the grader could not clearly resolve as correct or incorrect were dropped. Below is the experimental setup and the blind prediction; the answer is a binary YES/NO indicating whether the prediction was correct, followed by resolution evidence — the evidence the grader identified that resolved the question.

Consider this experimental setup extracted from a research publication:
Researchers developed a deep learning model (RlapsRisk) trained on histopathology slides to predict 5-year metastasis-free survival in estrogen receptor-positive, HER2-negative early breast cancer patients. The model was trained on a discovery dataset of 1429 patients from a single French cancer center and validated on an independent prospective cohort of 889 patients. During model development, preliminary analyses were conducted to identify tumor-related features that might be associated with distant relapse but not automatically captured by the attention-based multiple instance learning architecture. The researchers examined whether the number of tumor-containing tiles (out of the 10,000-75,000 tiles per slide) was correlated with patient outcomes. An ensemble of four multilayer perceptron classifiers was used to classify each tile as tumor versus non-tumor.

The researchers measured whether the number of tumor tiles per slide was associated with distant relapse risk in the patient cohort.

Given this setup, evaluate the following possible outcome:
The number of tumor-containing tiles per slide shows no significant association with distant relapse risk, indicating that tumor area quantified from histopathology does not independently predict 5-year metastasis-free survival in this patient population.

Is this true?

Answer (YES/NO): NO